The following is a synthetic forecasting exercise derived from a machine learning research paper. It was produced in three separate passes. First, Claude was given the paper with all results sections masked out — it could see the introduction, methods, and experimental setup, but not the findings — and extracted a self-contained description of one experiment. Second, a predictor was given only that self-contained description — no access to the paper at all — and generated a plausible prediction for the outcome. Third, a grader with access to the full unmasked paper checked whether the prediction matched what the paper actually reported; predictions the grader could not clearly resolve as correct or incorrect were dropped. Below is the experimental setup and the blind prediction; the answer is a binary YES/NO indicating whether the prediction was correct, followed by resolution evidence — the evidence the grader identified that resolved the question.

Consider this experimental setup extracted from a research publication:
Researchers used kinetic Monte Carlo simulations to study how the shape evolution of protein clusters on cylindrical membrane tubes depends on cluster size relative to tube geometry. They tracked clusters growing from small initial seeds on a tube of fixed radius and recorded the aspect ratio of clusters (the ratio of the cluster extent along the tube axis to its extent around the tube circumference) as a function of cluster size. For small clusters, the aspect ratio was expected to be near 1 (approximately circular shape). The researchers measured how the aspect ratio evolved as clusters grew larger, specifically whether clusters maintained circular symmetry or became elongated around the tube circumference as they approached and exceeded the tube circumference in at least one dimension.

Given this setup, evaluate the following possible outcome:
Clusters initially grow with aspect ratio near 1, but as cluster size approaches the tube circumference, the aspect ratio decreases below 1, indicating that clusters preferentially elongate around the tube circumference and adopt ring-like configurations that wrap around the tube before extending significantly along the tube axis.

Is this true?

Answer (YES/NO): YES